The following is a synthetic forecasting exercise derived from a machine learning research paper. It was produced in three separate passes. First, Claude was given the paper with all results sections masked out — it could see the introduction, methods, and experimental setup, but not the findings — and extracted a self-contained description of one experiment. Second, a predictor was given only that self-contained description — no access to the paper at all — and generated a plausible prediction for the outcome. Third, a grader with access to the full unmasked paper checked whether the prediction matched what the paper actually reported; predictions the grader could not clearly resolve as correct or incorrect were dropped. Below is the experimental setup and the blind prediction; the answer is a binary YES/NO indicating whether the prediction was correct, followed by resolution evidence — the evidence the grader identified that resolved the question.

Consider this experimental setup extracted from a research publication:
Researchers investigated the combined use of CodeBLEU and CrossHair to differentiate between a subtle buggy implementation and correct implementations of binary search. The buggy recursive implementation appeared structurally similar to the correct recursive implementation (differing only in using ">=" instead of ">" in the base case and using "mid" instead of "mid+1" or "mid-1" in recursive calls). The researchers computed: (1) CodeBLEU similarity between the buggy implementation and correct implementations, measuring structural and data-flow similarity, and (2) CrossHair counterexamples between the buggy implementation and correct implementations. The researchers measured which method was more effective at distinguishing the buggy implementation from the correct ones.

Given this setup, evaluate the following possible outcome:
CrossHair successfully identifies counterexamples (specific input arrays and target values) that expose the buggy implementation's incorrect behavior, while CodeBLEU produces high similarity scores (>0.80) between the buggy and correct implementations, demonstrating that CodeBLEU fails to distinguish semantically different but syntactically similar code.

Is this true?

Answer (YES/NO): NO